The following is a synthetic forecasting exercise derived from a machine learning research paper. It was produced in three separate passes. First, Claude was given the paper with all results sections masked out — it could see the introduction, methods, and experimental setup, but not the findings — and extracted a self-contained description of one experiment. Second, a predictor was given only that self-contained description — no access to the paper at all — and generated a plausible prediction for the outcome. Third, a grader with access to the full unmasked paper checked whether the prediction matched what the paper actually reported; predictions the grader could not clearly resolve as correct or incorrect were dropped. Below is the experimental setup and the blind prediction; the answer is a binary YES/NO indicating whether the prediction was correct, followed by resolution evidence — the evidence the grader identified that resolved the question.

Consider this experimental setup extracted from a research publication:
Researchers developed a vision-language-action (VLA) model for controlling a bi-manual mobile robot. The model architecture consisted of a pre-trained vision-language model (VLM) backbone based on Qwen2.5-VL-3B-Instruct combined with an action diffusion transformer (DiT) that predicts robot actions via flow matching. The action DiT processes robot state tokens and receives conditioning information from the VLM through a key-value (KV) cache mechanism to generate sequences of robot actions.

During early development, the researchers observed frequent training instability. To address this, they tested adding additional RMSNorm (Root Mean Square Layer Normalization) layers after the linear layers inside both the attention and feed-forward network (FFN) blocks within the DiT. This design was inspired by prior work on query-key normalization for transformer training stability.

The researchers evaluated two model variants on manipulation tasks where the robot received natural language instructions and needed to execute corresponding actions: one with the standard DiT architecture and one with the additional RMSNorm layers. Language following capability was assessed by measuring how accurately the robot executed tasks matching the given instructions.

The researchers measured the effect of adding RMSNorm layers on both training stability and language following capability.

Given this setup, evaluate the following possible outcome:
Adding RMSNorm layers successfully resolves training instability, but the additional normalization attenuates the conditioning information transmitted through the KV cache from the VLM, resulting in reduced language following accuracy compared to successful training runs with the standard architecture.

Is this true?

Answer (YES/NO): NO